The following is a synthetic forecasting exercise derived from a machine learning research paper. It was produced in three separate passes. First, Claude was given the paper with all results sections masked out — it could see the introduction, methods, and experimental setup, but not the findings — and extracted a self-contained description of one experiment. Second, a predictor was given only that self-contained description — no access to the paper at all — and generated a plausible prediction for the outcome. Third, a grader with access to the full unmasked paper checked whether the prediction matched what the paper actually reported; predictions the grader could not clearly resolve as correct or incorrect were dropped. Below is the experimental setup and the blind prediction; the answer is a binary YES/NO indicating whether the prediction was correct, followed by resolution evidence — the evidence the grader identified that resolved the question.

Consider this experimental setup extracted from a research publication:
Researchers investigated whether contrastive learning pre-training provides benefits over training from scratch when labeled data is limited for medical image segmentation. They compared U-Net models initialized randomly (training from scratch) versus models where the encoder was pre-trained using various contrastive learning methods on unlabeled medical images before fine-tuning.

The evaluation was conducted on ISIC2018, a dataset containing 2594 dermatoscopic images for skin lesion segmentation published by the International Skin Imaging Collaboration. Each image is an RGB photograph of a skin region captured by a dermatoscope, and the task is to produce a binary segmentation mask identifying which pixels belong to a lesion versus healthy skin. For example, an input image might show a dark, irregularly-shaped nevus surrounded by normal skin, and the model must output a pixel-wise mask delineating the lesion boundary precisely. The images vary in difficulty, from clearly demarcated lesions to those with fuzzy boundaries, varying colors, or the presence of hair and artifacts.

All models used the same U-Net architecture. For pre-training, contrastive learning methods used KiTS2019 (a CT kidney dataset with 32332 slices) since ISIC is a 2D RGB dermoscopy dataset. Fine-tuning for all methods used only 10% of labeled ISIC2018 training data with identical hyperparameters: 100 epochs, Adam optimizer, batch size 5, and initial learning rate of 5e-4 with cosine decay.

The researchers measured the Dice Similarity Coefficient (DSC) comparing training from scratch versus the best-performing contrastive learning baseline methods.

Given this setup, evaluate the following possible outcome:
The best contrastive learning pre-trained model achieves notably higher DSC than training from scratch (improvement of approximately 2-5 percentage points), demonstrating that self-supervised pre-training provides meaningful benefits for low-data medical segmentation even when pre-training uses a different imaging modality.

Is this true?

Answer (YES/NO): NO